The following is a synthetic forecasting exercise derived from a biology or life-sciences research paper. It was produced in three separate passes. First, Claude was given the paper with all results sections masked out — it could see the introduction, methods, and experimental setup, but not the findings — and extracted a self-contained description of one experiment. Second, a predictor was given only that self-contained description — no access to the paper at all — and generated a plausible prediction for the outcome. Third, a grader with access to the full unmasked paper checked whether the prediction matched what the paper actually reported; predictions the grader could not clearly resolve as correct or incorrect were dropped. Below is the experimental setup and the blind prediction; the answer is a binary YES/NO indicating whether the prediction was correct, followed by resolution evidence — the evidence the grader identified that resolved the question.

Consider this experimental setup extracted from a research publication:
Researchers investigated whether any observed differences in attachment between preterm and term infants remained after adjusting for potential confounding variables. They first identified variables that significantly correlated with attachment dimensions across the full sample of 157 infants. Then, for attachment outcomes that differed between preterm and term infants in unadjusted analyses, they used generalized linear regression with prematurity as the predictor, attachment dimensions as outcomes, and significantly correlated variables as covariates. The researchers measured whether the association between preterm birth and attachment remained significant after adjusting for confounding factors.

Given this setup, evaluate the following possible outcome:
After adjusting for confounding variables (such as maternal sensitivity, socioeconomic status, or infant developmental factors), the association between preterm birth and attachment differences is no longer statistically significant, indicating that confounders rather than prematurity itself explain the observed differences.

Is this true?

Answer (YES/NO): NO